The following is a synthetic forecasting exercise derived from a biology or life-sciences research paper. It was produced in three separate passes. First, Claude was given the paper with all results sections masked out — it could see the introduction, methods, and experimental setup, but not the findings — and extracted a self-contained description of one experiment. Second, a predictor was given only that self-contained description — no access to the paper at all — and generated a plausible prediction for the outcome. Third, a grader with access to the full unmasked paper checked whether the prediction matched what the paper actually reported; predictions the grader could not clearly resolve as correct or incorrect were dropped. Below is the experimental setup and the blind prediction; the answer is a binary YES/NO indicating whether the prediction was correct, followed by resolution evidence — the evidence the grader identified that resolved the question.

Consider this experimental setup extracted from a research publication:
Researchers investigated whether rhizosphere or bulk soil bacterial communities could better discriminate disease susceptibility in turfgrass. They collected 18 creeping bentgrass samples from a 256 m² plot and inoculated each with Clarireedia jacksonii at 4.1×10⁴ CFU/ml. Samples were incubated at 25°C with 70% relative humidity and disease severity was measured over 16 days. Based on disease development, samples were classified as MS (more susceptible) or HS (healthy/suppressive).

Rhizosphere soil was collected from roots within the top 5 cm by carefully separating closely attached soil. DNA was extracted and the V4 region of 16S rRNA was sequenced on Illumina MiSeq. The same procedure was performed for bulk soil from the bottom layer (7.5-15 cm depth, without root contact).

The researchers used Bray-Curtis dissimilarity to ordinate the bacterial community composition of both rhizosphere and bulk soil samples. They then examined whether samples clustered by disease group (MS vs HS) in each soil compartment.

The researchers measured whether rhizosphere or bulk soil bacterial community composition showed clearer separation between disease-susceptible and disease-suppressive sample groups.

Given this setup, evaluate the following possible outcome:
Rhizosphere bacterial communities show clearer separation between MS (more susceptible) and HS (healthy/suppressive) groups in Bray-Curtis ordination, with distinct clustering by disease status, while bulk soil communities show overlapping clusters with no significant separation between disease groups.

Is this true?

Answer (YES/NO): YES